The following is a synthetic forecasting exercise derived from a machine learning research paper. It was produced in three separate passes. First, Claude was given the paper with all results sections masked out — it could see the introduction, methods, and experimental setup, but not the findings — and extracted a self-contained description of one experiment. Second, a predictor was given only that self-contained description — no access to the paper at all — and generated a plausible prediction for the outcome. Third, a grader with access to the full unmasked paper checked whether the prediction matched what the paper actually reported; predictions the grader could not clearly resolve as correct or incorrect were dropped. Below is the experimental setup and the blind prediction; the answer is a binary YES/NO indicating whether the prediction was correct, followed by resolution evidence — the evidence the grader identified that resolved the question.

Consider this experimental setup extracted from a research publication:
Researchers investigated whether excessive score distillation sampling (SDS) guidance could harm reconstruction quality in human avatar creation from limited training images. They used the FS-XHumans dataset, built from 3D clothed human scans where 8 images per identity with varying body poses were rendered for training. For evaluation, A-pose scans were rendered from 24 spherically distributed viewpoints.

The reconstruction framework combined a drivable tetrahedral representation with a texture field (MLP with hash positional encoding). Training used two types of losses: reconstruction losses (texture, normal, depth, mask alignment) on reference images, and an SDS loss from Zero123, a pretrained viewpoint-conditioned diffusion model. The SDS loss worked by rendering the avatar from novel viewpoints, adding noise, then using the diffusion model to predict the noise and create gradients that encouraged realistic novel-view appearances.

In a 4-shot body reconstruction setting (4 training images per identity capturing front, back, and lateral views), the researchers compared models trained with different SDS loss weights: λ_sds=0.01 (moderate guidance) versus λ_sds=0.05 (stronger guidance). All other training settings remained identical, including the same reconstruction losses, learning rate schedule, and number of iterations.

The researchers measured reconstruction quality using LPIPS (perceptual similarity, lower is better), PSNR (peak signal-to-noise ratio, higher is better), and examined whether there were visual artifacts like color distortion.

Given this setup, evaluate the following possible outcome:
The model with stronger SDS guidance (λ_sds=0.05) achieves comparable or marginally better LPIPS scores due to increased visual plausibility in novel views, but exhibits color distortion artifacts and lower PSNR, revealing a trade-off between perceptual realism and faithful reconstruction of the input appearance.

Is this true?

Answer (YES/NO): NO